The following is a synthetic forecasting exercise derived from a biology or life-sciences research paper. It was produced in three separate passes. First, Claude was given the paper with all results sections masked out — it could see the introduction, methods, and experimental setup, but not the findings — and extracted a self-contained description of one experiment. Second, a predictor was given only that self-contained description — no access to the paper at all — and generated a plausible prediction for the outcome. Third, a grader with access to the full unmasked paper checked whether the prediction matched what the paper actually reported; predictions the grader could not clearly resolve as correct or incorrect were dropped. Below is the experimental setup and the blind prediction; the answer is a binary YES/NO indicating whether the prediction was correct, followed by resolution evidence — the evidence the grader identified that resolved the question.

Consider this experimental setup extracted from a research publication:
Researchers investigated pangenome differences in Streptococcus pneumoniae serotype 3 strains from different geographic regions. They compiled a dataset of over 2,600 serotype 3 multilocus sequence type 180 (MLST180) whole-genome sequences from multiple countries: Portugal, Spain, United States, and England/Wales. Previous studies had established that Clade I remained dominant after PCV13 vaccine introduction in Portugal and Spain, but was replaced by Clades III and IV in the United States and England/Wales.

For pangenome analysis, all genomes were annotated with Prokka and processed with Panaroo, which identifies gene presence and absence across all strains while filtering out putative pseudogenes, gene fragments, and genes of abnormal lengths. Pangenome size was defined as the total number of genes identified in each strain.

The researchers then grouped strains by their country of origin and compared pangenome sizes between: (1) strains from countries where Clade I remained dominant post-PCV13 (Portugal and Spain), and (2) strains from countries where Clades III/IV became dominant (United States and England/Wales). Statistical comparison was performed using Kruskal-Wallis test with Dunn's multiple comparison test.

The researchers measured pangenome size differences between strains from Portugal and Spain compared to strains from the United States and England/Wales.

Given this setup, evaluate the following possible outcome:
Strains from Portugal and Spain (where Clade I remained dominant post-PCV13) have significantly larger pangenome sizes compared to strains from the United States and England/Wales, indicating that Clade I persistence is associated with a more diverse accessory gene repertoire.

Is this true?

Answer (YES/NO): YES